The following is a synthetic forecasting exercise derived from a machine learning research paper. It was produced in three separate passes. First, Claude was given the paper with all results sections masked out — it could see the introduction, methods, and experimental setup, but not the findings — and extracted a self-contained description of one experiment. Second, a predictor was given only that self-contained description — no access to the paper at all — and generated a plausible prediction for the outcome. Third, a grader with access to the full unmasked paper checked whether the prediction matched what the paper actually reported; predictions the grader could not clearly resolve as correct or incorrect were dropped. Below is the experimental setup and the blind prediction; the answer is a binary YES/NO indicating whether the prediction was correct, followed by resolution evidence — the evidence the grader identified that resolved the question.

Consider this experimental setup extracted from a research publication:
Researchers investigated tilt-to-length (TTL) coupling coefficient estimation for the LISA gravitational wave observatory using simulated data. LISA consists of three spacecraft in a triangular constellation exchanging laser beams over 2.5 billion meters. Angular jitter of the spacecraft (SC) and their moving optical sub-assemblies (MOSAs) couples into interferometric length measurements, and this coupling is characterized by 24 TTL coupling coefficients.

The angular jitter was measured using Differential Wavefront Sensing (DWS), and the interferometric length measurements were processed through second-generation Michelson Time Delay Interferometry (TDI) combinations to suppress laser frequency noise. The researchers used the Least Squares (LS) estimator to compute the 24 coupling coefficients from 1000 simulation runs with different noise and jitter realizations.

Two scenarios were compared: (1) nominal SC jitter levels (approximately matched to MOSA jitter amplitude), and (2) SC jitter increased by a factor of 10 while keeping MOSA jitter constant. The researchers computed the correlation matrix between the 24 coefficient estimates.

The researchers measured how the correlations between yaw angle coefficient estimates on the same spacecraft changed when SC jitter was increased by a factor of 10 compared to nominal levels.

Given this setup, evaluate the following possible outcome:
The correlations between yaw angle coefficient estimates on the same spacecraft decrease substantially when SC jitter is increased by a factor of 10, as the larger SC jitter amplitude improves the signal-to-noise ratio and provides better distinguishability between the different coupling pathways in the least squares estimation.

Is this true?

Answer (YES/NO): NO